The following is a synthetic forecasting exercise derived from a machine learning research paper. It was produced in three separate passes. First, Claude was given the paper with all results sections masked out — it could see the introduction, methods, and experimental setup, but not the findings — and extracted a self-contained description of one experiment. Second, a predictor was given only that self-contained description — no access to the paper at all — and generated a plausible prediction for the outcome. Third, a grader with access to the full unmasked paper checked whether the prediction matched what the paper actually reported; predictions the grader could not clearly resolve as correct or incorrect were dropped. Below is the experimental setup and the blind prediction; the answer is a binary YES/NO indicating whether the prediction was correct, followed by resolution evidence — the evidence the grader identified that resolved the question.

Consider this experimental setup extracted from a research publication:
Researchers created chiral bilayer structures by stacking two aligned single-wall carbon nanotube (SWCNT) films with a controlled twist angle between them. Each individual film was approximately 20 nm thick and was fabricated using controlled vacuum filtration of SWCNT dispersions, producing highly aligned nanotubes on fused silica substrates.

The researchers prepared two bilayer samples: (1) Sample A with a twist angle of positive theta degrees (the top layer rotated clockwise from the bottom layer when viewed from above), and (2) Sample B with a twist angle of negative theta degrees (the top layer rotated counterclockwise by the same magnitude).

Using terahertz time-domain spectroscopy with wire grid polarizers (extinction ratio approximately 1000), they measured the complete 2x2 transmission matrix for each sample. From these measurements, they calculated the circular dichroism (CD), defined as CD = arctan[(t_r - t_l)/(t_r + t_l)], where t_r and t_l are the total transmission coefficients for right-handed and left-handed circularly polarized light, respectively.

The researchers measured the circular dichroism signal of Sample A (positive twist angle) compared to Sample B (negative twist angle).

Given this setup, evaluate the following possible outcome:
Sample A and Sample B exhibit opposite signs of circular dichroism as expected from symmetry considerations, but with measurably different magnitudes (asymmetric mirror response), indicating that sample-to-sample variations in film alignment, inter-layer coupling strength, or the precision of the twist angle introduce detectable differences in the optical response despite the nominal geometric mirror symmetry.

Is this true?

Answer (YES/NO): NO